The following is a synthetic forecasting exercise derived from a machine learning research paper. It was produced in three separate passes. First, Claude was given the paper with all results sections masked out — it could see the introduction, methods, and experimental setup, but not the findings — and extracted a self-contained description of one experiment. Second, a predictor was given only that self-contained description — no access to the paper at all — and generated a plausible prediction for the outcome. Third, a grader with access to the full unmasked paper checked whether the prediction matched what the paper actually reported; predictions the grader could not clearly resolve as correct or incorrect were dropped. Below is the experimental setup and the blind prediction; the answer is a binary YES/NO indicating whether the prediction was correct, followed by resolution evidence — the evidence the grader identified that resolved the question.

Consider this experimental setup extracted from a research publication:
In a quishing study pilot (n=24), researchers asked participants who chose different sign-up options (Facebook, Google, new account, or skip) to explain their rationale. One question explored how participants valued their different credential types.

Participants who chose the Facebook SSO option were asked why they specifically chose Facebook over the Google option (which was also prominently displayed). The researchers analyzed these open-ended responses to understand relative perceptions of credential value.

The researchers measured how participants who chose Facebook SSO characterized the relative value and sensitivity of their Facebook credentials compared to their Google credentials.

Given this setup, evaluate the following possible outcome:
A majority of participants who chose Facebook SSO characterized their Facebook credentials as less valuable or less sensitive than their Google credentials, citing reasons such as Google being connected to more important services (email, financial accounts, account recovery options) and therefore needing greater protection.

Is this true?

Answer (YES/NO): NO